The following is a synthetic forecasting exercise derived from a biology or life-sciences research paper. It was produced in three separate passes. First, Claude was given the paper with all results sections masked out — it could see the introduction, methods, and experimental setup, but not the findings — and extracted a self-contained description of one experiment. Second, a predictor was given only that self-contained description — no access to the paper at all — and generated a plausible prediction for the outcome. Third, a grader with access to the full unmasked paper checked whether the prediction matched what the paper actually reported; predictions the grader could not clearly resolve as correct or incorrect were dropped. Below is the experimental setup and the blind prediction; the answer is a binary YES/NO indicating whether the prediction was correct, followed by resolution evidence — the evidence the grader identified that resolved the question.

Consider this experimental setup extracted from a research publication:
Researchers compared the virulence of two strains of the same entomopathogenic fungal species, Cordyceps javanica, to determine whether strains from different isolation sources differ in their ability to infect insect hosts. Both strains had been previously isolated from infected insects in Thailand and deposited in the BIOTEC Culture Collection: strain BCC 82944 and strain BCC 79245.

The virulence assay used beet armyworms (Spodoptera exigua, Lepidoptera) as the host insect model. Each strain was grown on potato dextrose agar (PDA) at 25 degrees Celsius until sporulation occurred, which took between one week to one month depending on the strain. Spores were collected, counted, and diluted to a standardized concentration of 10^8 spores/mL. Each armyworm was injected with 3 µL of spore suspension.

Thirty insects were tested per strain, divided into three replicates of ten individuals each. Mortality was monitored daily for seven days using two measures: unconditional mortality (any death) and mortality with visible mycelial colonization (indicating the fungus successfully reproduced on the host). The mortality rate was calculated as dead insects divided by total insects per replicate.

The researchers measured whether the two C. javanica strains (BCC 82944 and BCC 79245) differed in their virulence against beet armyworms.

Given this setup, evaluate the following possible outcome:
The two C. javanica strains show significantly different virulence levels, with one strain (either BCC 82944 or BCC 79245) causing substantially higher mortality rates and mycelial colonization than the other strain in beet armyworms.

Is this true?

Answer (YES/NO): NO